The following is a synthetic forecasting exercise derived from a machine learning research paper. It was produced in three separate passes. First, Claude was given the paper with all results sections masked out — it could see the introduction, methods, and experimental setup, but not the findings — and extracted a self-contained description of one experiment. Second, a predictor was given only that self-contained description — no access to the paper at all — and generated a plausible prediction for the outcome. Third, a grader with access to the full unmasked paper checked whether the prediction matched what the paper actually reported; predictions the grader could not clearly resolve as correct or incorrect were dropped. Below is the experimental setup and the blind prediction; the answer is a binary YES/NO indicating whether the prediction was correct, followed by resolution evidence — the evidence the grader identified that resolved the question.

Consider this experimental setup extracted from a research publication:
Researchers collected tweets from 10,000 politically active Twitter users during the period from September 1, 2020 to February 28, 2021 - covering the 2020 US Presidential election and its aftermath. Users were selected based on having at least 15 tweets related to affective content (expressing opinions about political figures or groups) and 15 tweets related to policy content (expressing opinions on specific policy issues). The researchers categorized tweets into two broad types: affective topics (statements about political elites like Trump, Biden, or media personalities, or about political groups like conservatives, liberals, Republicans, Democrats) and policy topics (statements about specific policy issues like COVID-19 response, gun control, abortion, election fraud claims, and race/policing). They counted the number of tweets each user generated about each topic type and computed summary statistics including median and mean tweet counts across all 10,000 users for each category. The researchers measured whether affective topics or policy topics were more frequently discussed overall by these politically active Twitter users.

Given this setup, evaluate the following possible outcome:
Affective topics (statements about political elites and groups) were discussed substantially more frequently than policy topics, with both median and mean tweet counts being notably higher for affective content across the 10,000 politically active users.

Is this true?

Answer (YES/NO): YES